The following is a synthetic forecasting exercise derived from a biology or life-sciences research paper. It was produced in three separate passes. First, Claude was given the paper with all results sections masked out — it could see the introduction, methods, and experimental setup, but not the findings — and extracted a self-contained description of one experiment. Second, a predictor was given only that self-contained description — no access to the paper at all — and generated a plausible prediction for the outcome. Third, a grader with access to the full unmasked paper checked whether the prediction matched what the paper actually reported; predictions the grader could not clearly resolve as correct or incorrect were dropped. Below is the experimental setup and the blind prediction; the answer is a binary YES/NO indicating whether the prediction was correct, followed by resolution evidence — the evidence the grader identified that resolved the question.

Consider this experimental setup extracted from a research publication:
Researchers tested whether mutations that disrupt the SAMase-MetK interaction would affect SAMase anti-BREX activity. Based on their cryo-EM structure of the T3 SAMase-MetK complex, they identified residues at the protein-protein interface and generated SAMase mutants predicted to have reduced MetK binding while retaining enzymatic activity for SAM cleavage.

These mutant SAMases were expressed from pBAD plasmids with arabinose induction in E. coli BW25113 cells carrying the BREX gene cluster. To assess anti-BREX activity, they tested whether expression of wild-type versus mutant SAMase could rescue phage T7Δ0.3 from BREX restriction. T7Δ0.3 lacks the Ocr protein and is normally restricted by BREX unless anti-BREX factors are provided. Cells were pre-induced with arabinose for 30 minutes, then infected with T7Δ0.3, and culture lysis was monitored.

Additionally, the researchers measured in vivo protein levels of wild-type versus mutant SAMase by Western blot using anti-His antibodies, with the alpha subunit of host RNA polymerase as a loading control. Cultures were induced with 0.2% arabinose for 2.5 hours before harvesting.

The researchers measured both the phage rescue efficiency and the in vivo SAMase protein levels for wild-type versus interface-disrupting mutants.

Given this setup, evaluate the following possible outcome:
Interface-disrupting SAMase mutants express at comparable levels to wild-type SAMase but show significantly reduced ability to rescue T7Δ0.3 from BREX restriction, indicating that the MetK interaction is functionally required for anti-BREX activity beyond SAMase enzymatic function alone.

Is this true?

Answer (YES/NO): NO